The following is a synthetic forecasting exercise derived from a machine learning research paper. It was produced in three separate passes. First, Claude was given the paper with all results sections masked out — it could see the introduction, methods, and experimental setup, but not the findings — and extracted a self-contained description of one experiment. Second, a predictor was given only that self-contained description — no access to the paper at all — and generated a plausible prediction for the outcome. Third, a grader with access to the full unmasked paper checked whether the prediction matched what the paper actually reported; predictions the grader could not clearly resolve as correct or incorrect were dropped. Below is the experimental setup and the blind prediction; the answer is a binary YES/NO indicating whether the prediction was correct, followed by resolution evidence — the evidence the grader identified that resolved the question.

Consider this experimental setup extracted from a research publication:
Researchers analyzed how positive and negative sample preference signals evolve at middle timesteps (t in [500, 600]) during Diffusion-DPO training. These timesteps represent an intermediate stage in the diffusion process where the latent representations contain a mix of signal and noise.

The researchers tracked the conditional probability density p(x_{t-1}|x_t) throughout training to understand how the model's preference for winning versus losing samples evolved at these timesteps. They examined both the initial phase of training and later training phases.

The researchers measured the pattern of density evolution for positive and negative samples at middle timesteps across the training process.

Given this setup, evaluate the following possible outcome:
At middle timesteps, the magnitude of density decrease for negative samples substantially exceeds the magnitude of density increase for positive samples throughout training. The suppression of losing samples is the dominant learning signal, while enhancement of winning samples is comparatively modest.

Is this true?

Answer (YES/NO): NO